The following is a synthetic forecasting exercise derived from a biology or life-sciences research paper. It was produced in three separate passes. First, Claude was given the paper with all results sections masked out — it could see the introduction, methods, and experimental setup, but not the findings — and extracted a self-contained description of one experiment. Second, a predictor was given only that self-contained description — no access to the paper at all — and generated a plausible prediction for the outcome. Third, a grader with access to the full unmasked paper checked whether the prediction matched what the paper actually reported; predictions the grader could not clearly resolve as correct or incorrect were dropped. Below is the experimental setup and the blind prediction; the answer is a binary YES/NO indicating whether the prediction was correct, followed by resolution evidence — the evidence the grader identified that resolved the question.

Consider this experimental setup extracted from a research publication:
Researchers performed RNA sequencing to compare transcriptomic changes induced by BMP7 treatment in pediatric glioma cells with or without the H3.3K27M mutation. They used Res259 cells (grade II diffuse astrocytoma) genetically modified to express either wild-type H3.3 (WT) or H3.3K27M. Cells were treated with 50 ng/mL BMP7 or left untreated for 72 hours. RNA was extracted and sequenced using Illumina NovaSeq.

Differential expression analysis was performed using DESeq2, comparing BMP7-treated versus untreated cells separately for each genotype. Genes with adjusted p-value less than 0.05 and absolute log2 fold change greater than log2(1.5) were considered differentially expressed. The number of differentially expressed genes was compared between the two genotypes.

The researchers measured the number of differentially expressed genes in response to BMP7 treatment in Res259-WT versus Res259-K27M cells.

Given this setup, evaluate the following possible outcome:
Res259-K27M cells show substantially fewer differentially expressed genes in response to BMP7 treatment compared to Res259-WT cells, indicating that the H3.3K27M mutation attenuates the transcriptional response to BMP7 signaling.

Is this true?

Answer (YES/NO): NO